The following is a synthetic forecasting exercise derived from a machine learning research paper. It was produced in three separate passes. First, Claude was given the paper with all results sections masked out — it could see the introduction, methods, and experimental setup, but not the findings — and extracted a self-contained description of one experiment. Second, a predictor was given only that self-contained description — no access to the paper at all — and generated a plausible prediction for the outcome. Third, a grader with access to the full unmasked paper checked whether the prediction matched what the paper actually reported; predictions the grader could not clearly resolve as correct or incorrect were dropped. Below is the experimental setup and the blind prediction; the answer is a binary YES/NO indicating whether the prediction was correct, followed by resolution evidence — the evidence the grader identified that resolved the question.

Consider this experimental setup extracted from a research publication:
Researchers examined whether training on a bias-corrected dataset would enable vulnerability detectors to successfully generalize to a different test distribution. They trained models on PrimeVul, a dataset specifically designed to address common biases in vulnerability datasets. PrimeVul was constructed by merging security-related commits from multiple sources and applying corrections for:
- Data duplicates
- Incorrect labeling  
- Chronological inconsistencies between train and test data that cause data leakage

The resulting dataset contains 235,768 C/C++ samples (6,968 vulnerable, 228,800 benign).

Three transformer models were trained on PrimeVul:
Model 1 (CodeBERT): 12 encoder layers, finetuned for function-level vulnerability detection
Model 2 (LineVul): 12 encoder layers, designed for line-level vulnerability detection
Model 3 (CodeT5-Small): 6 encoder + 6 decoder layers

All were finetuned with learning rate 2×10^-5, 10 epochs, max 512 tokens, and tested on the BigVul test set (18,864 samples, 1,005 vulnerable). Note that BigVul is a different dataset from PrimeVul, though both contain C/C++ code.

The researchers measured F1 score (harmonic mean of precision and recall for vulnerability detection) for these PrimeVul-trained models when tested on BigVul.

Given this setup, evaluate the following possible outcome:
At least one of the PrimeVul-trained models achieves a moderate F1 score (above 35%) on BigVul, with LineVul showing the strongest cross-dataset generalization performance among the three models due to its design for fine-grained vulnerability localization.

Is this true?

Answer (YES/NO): NO